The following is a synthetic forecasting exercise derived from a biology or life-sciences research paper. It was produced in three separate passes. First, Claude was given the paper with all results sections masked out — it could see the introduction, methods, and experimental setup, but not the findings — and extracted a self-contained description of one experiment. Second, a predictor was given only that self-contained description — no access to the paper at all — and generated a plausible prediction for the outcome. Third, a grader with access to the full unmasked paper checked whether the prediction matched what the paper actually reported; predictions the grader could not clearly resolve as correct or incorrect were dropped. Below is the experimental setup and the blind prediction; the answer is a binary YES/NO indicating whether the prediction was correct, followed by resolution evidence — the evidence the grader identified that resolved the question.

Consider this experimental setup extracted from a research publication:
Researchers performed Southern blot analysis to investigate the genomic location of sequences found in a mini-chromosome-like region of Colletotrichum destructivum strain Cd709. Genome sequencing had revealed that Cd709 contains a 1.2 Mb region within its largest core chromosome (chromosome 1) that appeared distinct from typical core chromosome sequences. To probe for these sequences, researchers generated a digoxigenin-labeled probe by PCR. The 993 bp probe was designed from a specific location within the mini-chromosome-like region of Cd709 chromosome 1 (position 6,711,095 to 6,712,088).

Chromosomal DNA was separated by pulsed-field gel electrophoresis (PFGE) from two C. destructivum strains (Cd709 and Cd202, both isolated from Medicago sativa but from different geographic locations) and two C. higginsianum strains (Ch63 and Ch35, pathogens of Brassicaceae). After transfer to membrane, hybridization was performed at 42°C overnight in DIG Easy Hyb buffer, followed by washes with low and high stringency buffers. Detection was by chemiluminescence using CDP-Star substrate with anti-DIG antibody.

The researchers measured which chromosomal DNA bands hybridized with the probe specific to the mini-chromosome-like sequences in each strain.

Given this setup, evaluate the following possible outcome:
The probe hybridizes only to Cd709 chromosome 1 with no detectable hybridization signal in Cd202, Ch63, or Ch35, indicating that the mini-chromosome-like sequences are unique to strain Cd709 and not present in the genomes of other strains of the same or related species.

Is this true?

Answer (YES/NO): NO